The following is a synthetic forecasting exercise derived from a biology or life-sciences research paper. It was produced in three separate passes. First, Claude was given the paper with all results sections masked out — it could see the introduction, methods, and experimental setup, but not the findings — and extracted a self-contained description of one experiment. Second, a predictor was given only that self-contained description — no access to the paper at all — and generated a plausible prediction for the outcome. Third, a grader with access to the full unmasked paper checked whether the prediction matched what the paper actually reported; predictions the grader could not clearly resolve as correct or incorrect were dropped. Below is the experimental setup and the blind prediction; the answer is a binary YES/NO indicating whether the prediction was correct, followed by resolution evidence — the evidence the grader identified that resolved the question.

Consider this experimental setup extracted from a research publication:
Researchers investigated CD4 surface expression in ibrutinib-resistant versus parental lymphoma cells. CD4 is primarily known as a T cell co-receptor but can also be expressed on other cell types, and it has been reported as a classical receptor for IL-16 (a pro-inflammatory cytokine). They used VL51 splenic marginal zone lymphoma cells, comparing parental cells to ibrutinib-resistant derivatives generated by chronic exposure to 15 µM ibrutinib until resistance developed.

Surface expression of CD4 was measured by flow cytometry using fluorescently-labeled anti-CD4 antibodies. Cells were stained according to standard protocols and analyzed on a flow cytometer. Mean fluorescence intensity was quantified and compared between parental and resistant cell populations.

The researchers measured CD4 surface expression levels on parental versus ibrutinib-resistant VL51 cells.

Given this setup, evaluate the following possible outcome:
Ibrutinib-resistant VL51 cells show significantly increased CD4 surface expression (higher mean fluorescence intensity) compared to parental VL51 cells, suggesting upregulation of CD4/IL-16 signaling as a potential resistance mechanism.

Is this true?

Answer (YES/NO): NO